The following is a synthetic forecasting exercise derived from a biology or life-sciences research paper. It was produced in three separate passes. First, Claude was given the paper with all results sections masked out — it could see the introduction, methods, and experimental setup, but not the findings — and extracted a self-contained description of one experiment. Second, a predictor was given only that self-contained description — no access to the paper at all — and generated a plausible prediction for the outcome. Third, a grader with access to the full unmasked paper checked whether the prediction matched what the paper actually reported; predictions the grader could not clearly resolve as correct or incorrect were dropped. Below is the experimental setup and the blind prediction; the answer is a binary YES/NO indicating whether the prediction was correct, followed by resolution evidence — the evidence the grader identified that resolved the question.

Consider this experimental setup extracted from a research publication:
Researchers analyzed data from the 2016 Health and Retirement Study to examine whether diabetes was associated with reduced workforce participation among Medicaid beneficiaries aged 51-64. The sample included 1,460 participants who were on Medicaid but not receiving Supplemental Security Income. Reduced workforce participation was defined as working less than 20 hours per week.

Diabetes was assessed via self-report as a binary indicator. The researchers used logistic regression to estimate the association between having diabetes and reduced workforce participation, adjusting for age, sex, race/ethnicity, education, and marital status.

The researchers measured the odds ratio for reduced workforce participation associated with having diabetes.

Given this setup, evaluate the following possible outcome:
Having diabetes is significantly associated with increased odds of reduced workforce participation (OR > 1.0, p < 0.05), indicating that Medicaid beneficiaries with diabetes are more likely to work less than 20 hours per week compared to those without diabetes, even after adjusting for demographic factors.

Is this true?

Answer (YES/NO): YES